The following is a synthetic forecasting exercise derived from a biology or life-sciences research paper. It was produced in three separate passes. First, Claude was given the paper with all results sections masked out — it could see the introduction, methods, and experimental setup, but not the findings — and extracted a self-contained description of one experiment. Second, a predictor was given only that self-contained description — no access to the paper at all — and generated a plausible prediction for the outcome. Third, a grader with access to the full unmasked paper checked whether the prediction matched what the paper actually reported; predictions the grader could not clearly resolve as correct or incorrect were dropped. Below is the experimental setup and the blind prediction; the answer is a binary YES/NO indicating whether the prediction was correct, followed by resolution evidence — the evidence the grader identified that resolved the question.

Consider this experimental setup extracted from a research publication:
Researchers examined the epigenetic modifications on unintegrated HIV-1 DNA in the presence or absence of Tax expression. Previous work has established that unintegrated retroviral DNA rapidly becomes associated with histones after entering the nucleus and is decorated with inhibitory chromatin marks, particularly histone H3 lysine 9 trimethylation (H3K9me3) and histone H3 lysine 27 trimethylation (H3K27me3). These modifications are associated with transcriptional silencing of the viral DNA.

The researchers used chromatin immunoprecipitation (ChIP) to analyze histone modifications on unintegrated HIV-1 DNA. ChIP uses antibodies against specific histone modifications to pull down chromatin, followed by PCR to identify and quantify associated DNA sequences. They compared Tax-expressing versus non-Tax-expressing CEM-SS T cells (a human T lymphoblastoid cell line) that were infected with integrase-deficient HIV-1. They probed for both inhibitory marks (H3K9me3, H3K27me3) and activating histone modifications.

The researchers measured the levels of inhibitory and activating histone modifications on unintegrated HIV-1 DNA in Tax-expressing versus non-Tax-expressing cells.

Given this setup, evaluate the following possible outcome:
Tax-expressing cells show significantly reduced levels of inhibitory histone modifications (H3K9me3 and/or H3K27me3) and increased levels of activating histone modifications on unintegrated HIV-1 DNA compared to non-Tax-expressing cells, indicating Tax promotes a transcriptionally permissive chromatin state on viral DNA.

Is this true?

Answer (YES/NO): YES